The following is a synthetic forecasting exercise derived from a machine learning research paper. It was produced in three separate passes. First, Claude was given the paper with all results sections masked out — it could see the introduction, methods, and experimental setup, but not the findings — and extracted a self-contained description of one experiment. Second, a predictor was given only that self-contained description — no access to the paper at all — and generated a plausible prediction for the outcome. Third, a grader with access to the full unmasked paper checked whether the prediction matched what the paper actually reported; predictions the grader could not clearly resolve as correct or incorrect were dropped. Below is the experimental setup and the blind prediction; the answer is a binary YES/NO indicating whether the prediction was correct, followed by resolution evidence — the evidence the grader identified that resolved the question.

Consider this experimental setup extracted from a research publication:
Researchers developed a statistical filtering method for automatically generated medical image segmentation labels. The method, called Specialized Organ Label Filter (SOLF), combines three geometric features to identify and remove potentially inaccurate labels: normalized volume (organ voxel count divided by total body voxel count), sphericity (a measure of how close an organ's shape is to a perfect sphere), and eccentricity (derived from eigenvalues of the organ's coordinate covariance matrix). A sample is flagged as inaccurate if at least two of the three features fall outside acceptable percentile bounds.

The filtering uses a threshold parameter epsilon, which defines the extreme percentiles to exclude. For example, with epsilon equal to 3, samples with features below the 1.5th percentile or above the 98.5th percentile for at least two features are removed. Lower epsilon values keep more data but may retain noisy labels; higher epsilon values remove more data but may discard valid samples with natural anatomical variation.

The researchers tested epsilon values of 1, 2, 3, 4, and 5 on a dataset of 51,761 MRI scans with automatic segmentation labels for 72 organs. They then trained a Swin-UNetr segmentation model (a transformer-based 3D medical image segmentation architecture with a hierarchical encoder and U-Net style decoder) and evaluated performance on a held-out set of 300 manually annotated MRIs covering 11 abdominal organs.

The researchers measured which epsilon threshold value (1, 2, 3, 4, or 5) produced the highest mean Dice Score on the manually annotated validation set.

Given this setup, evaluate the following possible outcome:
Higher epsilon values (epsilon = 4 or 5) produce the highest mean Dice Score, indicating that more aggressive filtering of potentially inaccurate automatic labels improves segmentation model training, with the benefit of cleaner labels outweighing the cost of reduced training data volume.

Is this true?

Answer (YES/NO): NO